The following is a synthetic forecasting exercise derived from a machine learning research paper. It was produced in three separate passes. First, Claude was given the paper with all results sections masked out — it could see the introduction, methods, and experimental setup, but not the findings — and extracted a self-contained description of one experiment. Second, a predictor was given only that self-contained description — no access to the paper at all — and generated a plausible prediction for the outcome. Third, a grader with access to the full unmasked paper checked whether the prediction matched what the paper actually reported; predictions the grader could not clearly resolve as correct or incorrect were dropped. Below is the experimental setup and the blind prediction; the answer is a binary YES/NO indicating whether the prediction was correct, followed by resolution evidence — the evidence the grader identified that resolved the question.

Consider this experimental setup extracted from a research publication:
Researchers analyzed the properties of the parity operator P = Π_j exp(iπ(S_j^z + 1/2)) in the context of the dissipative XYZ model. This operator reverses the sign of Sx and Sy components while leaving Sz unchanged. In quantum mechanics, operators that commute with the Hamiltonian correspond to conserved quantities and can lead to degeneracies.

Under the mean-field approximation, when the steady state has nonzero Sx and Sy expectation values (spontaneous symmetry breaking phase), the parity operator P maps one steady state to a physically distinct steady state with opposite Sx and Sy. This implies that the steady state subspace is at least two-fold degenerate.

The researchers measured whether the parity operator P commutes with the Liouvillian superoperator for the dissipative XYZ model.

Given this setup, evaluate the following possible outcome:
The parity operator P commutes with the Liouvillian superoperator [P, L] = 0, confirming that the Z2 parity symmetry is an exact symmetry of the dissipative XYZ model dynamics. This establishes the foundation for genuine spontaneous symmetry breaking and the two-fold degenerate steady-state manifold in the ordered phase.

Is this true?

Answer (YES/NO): YES